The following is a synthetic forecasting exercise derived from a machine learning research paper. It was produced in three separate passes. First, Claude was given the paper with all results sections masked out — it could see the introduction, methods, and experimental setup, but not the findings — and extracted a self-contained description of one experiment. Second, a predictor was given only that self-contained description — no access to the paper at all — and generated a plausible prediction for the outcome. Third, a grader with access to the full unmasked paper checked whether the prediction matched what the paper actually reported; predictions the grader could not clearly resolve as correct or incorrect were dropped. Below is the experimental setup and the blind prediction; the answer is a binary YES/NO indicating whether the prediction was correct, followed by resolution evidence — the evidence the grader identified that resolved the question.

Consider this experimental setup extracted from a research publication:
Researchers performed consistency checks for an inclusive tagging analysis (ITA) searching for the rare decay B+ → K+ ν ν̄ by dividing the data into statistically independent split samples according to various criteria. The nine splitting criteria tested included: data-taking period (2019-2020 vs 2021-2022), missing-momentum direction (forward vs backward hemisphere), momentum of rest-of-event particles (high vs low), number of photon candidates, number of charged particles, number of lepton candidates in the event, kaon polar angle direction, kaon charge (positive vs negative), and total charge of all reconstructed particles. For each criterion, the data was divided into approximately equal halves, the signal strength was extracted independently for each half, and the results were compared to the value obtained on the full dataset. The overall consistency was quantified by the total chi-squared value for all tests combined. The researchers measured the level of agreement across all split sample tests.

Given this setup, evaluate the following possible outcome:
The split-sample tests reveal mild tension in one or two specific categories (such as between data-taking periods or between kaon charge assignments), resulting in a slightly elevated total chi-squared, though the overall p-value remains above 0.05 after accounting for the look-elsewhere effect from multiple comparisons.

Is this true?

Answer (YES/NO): YES